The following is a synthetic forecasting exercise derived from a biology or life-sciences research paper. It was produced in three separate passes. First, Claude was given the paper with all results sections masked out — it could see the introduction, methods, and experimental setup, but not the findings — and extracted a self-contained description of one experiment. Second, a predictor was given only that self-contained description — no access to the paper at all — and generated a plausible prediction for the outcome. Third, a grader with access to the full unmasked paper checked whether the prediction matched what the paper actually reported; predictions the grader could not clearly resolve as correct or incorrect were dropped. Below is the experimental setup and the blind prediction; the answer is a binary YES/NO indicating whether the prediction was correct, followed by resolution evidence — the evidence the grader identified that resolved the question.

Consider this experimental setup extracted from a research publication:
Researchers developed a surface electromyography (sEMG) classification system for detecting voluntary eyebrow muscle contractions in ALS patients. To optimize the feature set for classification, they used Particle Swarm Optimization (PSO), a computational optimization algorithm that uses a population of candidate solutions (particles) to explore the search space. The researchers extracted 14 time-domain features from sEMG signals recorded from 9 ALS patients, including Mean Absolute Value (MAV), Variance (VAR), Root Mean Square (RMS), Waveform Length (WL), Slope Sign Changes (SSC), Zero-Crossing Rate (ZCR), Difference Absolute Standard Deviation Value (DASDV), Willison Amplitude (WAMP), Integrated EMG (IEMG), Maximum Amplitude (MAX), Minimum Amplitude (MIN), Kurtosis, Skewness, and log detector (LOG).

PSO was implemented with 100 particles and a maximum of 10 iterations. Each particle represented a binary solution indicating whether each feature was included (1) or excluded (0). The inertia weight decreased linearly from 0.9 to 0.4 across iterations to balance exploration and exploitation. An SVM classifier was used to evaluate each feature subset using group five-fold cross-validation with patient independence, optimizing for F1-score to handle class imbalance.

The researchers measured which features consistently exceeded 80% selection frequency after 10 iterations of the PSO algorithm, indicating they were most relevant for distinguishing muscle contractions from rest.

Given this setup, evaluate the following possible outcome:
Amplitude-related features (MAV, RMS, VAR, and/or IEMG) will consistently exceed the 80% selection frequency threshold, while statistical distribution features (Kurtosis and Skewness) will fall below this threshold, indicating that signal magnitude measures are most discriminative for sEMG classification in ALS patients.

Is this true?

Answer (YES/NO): NO